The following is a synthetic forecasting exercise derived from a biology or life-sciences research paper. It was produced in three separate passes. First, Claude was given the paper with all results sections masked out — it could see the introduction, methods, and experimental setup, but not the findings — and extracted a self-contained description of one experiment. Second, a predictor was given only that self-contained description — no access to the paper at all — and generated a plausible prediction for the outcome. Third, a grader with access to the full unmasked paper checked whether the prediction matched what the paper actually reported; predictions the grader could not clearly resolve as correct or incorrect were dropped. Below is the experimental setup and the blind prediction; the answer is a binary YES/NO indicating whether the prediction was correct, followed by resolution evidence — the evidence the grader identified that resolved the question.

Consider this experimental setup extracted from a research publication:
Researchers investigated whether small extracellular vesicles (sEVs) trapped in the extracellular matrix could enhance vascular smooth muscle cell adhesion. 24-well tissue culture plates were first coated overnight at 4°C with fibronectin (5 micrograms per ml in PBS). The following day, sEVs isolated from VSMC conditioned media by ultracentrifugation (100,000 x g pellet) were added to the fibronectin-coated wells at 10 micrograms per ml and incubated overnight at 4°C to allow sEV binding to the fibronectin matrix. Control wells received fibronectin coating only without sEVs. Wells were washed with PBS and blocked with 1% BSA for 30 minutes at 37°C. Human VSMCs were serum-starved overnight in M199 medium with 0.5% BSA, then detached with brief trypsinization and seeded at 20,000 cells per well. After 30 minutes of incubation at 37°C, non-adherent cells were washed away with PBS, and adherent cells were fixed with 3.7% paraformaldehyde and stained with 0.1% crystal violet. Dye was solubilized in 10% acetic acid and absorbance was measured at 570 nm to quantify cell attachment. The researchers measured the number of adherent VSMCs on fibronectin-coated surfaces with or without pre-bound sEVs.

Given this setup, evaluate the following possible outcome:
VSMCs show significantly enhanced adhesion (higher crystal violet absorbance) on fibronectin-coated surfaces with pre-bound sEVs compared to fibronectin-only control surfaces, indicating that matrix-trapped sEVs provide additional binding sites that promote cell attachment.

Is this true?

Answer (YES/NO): NO